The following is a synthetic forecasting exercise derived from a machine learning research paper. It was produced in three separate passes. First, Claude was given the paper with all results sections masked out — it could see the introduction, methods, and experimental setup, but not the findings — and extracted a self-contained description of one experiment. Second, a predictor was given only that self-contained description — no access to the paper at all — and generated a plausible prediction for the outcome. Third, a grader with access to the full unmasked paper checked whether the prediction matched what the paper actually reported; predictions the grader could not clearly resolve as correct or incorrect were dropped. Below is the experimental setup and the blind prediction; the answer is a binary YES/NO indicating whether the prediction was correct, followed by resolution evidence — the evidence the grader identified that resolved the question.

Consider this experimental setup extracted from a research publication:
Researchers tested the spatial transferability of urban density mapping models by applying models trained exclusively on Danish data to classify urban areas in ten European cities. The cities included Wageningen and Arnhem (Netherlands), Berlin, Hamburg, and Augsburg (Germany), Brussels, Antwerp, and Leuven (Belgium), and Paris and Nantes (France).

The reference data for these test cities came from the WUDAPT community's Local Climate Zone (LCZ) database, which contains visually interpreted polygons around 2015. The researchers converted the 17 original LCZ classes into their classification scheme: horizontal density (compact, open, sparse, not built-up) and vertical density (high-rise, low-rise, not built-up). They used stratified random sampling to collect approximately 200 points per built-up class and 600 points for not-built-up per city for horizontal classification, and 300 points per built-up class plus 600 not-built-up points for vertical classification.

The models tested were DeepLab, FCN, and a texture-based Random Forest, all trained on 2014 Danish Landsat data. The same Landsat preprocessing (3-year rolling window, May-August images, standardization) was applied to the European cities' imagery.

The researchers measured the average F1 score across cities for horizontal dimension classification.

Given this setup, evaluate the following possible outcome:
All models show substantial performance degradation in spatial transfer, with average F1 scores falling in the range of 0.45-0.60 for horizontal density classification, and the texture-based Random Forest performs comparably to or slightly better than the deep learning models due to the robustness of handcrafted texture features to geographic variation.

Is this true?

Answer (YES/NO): NO